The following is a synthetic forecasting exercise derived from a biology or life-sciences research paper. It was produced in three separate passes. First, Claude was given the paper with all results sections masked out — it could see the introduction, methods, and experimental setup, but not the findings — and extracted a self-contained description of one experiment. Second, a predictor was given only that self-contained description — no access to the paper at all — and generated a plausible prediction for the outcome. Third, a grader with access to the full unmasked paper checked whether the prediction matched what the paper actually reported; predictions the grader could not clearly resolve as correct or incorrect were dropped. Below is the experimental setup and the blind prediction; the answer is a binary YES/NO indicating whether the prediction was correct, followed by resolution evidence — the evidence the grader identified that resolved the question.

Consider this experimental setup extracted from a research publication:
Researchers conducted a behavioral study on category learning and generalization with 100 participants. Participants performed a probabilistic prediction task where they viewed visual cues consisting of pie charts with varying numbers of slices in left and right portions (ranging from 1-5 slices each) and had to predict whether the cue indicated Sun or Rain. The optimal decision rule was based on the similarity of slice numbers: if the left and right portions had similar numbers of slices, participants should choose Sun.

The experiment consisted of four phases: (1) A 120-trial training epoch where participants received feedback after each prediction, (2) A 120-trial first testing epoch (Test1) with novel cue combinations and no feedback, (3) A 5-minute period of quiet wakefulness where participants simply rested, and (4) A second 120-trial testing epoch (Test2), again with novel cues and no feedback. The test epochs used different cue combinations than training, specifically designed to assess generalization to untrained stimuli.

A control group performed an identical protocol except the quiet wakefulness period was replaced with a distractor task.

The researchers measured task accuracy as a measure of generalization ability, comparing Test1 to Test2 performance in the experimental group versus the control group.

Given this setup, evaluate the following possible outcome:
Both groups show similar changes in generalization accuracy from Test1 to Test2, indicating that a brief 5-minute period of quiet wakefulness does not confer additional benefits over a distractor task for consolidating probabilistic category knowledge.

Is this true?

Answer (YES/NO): NO